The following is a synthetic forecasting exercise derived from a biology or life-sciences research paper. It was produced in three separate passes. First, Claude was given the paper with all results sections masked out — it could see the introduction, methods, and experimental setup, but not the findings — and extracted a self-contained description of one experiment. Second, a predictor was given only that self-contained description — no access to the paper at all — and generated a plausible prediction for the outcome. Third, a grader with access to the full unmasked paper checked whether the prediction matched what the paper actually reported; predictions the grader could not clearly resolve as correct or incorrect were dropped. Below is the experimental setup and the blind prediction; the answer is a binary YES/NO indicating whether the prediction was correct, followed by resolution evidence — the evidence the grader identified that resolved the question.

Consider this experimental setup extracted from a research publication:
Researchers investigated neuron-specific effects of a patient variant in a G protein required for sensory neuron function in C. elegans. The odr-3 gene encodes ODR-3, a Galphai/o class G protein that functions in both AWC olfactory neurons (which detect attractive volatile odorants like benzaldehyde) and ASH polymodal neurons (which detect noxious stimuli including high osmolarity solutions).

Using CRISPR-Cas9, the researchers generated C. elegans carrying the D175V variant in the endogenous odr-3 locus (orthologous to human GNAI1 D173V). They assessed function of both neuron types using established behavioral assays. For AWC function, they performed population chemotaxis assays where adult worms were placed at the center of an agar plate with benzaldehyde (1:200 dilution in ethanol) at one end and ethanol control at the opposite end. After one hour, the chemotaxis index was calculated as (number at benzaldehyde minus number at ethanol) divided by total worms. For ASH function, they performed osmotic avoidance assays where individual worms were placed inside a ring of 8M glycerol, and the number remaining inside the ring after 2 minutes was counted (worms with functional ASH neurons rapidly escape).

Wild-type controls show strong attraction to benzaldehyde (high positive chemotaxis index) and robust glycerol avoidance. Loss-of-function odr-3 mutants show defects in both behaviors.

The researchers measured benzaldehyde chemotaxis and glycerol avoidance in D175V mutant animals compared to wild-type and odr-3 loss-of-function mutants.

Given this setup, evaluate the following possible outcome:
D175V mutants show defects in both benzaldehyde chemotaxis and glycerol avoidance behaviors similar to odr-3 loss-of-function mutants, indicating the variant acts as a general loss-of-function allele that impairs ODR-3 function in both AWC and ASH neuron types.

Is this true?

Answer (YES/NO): NO